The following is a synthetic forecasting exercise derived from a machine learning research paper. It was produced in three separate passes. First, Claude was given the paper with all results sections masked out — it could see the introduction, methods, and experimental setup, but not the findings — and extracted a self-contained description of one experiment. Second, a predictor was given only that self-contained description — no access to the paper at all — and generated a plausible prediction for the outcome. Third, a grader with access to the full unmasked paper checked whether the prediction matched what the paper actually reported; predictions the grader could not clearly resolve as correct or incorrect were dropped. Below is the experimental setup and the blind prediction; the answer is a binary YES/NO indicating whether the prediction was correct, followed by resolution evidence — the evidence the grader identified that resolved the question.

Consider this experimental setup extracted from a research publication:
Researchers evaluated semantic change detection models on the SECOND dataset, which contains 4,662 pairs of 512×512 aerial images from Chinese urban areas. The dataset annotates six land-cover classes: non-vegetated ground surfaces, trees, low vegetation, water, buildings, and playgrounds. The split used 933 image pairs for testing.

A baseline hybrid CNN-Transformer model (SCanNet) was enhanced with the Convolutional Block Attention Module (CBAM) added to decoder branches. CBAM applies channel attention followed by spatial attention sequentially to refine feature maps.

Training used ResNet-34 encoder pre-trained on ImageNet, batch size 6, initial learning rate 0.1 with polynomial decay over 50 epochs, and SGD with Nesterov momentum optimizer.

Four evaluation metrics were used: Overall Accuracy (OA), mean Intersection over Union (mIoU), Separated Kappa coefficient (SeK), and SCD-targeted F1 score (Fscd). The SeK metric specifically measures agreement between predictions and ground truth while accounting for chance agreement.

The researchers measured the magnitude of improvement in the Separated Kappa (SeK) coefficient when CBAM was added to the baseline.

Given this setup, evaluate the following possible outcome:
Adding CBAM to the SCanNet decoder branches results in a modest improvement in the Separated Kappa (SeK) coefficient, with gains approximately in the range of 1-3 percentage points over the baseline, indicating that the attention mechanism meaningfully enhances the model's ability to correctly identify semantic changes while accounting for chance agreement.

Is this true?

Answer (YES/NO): NO